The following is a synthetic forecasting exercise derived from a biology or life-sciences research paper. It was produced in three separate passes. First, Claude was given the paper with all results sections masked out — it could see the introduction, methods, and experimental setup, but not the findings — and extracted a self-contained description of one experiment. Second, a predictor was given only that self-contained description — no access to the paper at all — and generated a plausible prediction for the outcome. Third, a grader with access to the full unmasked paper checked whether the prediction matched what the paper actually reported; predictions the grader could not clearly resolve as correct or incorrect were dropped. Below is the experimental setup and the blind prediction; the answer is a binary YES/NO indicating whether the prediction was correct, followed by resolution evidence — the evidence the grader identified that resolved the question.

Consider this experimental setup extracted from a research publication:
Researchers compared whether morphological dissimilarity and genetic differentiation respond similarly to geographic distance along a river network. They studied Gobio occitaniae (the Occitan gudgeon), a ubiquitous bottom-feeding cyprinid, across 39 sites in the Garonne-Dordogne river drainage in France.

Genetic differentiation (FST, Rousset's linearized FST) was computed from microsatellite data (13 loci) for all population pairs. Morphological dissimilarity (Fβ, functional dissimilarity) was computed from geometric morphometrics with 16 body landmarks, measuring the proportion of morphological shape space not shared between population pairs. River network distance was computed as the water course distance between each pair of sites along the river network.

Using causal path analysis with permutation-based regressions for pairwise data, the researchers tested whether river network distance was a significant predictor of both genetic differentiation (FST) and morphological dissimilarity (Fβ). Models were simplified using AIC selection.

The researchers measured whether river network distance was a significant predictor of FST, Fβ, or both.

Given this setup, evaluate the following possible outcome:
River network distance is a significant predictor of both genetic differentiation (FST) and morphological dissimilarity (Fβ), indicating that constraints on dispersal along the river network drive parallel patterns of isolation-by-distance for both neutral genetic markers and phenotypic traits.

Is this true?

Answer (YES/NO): NO